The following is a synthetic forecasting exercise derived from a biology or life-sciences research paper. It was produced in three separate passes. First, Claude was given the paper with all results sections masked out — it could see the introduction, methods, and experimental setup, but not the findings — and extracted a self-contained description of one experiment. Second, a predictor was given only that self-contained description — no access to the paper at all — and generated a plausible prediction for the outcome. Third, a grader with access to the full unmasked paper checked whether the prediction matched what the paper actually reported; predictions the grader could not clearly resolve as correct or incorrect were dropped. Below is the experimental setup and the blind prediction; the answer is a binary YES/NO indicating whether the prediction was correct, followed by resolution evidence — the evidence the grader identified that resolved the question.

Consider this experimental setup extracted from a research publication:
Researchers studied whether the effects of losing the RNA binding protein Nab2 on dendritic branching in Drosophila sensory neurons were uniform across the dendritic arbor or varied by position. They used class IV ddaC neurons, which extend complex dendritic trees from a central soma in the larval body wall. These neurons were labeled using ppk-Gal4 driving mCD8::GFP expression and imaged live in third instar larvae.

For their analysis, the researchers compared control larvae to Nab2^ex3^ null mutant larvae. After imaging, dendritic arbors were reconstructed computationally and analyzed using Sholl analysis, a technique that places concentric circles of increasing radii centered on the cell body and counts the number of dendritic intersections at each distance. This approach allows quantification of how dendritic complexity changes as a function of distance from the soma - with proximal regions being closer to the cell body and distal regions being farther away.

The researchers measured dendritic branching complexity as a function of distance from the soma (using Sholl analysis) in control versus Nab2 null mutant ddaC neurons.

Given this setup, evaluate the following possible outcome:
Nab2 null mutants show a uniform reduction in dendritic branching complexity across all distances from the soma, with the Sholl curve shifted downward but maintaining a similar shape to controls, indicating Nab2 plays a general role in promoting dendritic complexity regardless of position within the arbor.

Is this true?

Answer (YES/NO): NO